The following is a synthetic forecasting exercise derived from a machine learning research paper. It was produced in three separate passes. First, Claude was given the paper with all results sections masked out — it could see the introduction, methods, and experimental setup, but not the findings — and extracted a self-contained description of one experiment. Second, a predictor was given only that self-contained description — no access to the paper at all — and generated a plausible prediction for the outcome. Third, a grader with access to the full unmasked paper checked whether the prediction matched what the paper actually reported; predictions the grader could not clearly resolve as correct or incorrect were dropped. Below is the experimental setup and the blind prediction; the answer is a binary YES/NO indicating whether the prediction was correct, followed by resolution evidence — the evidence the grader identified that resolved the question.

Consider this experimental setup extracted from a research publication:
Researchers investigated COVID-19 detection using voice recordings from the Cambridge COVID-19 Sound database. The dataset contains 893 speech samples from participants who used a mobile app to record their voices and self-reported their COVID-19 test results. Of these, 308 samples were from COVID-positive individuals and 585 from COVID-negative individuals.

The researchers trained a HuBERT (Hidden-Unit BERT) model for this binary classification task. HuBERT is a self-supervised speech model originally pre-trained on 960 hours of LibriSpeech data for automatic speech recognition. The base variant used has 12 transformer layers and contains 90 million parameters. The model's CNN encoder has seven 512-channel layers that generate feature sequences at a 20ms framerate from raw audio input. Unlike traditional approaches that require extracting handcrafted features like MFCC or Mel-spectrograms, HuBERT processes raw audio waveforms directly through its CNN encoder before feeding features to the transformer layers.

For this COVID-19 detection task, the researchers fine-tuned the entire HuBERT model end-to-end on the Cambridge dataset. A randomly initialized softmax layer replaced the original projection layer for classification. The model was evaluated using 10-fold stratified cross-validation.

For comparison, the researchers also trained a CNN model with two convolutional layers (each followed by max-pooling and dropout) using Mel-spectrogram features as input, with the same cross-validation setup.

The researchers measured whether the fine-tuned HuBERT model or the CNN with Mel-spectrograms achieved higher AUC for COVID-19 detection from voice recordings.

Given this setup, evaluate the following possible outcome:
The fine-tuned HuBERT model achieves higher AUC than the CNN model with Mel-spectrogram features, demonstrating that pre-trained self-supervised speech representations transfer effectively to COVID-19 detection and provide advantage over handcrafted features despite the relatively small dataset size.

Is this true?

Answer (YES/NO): YES